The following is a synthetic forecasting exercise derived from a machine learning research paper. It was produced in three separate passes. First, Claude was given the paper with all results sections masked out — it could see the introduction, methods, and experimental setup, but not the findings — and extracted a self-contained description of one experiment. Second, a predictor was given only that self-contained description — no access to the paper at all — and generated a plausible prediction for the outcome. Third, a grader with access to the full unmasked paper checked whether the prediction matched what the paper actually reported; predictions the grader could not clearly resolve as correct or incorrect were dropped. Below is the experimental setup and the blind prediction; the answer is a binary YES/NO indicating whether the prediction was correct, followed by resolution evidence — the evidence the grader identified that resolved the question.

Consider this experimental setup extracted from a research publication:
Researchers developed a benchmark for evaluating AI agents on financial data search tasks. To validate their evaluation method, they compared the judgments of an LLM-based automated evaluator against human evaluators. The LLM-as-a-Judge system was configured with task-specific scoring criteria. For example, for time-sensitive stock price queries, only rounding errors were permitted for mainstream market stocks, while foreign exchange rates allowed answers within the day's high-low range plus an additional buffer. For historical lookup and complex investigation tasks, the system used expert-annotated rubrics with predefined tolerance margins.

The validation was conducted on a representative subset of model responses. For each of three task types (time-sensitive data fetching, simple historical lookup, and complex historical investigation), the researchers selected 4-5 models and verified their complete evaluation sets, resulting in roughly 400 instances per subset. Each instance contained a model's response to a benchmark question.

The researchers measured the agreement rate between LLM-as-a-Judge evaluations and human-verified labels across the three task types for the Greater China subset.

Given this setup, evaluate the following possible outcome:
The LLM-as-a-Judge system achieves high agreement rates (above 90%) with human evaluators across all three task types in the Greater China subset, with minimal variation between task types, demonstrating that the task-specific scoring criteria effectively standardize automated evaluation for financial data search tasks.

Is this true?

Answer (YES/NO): NO